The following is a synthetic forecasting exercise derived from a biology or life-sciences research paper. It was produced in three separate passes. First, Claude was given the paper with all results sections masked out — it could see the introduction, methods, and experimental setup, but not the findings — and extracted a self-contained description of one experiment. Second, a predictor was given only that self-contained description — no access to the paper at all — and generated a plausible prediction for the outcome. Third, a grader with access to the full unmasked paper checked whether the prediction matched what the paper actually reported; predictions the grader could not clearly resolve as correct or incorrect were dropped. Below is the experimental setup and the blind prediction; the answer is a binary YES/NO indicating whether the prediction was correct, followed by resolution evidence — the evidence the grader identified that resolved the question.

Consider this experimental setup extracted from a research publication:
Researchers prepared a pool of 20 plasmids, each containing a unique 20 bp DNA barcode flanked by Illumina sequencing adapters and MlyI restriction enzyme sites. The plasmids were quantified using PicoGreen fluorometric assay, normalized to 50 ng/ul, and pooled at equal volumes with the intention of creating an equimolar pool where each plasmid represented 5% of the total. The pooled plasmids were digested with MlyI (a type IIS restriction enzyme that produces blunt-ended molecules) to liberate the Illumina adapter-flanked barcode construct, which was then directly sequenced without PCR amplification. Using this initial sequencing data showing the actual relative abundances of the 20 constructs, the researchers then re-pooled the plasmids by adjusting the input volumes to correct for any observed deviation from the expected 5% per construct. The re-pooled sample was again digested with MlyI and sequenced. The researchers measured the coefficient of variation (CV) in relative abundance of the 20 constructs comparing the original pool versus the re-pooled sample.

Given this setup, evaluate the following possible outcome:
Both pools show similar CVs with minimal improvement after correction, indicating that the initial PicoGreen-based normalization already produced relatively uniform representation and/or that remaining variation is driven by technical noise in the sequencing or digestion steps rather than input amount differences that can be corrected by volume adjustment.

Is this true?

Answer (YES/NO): NO